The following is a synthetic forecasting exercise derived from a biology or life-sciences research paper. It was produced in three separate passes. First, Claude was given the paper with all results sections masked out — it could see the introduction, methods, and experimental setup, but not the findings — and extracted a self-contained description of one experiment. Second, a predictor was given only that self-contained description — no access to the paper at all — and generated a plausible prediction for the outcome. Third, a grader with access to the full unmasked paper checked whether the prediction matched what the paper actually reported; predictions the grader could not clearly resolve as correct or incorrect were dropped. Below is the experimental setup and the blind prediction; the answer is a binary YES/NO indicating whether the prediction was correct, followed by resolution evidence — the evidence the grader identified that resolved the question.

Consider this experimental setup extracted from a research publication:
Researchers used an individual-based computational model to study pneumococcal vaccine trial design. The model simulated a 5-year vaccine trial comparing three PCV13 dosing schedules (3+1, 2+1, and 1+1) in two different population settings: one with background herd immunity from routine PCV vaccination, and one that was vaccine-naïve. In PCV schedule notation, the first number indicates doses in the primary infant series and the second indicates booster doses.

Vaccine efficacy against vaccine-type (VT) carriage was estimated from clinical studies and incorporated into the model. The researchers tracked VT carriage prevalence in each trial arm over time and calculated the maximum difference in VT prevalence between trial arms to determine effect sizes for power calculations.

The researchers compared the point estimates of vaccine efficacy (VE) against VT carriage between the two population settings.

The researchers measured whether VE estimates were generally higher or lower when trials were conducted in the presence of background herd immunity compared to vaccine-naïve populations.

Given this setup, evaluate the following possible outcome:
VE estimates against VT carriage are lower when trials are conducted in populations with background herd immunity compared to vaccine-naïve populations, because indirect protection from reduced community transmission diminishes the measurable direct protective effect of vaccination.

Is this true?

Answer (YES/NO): NO